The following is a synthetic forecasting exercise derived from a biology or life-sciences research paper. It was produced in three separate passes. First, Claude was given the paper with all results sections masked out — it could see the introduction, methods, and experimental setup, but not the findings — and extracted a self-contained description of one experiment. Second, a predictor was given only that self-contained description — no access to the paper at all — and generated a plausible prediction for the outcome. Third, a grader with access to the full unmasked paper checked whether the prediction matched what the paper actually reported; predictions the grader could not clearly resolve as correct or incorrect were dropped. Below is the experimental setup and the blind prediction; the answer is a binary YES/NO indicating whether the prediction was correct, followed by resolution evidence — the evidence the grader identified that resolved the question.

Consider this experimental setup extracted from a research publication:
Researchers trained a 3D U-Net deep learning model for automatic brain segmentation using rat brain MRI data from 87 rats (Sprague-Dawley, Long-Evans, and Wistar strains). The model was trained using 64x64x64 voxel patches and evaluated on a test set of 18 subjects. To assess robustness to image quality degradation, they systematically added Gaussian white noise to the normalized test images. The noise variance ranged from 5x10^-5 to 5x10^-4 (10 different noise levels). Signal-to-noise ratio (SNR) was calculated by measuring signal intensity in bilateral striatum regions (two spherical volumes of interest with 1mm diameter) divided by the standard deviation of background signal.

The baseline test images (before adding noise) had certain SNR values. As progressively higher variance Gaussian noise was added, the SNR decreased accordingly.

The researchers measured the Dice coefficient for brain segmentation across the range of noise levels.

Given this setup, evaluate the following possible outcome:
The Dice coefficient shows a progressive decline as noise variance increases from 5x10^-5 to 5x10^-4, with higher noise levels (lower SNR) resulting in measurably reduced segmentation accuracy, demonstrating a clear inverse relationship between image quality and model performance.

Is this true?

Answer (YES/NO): YES